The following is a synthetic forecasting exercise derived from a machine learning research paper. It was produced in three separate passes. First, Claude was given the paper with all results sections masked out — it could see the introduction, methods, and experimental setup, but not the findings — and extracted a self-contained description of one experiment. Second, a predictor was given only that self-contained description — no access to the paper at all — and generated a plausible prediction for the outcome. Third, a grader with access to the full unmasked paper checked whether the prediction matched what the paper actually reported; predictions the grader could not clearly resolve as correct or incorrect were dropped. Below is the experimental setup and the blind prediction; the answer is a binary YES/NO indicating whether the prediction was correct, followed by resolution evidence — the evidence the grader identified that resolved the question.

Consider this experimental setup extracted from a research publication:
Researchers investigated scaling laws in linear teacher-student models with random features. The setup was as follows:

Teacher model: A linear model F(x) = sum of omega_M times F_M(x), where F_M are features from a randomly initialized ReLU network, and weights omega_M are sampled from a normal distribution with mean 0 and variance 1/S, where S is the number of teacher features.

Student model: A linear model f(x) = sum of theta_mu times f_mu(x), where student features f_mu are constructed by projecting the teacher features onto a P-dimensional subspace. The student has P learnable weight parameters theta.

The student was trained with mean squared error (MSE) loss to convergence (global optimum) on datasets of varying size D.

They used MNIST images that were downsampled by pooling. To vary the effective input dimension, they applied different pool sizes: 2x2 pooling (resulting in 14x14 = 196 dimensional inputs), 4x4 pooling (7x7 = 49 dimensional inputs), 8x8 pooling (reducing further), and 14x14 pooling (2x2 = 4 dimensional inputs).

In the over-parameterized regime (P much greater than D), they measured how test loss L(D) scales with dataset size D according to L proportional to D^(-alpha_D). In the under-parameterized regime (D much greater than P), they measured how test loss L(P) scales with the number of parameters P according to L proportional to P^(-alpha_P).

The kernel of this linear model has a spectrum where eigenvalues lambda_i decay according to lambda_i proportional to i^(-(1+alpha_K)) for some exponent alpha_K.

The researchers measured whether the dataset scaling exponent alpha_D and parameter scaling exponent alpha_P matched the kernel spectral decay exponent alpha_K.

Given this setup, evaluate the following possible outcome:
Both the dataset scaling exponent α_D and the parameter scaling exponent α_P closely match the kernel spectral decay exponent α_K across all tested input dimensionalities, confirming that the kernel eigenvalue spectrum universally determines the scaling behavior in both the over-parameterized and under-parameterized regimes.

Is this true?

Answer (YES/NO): YES